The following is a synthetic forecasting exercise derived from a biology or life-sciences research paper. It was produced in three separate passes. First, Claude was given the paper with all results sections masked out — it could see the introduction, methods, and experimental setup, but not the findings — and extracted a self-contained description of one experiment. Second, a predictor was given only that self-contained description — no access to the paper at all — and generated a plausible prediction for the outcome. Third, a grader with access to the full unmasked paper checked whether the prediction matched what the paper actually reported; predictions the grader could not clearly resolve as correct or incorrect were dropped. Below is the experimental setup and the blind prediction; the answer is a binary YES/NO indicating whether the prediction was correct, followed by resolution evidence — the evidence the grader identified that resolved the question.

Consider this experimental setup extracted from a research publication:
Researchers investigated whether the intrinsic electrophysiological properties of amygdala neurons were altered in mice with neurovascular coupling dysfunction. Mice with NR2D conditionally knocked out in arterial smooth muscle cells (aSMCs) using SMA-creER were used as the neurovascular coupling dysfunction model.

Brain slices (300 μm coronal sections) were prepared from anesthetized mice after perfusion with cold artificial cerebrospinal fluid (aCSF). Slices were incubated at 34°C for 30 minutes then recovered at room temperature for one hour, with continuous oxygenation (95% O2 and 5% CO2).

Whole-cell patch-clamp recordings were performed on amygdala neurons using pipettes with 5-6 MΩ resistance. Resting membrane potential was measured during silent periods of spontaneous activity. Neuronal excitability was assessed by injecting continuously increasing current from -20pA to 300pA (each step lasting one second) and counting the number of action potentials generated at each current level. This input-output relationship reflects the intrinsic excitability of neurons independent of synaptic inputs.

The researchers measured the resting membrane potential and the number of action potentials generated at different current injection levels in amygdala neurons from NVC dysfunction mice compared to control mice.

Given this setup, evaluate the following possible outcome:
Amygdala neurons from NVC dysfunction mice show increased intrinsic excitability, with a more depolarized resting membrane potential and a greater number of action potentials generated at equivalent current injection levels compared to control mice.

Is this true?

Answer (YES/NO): NO